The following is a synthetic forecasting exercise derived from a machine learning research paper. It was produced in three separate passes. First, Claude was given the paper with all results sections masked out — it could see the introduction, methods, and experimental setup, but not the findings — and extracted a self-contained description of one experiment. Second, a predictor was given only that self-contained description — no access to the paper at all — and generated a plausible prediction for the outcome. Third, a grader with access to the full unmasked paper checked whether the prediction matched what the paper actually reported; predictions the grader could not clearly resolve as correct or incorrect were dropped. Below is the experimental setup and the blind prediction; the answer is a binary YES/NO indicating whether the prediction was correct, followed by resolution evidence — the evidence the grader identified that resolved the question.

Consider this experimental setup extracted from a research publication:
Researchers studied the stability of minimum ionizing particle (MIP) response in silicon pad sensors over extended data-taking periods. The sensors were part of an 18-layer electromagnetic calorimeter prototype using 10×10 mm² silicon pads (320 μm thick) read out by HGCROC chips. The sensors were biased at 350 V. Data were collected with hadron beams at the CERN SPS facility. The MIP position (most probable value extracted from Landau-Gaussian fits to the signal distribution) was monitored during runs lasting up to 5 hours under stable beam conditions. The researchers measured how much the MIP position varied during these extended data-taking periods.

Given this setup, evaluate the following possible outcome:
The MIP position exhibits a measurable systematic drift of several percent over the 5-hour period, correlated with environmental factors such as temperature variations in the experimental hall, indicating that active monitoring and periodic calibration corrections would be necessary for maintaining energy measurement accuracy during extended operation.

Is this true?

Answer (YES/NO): NO